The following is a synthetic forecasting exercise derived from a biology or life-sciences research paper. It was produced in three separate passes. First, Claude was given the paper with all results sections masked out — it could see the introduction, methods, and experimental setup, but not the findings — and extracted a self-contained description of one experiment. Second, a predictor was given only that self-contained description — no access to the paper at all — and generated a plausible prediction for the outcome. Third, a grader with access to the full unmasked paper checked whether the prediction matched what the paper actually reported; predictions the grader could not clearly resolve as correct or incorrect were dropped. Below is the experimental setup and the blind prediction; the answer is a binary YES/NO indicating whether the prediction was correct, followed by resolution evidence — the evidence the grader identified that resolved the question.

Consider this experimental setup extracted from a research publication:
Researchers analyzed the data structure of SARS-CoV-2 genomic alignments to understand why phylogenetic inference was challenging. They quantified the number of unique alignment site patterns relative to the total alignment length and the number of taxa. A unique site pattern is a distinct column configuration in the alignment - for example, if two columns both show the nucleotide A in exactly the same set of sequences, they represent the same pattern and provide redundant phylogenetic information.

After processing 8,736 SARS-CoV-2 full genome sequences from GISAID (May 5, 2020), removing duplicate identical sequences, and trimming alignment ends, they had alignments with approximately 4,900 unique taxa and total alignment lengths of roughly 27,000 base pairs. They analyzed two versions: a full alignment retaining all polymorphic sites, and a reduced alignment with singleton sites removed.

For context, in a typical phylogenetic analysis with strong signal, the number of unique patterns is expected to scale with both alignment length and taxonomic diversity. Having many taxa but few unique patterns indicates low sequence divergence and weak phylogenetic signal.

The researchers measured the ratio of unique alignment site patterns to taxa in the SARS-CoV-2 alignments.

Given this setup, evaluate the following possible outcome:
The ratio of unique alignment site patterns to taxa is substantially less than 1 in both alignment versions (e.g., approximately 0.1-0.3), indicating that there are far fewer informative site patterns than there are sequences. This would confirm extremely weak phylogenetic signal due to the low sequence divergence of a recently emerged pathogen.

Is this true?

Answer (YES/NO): NO